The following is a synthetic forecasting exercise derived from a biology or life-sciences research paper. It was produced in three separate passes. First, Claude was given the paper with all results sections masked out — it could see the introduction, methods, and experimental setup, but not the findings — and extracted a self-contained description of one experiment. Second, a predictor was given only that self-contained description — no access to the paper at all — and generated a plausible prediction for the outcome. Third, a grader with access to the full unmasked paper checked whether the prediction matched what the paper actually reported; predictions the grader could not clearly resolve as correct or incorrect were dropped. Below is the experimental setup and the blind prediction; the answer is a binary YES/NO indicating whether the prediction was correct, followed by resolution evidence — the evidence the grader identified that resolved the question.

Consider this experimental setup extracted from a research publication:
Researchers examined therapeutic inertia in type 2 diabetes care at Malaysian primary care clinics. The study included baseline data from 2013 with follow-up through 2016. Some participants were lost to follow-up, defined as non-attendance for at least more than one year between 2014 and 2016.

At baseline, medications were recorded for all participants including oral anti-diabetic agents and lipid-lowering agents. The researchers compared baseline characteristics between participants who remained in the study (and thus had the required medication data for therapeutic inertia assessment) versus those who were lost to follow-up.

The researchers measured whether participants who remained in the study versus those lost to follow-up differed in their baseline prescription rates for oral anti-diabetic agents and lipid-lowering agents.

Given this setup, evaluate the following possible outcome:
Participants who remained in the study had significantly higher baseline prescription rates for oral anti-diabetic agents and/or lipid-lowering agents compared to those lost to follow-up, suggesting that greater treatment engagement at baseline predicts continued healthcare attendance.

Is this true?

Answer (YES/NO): YES